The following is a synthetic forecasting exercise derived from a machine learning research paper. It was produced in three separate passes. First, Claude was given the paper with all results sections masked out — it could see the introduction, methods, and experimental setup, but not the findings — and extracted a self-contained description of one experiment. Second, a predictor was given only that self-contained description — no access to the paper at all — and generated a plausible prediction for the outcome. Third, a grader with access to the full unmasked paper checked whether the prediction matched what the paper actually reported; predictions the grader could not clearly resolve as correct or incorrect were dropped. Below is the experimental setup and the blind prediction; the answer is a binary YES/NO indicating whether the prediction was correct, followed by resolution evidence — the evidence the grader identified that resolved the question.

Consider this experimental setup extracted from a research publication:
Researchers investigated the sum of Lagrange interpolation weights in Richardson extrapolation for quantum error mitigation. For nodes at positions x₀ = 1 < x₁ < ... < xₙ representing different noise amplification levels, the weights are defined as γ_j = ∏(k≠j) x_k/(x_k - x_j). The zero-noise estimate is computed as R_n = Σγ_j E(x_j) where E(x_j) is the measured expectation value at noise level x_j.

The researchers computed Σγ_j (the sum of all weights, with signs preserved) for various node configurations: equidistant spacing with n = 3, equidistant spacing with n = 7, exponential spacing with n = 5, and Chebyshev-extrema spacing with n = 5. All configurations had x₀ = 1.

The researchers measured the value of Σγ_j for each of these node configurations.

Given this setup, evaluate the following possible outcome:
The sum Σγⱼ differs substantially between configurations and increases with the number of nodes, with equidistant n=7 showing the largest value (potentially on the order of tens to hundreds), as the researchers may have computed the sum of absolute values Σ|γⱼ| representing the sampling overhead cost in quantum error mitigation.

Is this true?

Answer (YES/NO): NO